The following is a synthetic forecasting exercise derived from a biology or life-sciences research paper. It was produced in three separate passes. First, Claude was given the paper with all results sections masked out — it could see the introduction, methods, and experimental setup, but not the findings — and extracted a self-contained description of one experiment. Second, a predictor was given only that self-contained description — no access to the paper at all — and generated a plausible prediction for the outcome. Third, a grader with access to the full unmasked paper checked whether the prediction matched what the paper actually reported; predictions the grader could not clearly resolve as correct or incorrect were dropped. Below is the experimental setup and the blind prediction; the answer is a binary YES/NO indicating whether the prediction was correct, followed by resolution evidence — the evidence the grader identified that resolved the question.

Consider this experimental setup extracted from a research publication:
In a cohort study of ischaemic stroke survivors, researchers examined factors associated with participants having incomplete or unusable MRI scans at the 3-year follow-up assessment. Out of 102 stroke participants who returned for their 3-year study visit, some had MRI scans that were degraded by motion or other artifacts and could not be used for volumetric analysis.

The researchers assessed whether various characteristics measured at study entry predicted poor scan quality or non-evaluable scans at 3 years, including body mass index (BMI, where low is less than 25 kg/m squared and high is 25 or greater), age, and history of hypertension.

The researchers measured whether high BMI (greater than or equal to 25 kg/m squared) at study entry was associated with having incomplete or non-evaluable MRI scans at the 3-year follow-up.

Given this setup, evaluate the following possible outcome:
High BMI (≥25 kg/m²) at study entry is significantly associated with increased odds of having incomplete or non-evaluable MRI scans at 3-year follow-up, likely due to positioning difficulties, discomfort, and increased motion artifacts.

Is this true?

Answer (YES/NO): YES